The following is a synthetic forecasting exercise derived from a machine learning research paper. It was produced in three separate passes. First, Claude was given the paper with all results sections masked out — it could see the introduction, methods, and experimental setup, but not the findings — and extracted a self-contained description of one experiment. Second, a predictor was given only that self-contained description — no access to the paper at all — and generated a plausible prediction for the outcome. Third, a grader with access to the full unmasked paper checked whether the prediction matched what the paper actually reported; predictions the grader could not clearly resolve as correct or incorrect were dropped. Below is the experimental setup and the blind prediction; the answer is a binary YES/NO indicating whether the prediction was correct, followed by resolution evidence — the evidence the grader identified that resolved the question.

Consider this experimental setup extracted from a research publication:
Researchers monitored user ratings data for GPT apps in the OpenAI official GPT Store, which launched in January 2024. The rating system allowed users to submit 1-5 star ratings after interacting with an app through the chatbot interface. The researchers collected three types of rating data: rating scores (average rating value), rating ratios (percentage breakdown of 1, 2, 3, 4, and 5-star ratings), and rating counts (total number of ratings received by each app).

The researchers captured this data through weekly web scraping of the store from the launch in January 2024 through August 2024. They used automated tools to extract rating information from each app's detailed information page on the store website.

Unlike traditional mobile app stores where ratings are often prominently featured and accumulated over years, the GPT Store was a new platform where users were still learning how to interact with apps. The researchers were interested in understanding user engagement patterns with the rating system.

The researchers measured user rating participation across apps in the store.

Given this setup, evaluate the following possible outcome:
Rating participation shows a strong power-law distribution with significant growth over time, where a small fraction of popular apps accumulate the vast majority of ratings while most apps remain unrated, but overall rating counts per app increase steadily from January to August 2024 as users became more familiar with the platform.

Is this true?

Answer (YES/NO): NO